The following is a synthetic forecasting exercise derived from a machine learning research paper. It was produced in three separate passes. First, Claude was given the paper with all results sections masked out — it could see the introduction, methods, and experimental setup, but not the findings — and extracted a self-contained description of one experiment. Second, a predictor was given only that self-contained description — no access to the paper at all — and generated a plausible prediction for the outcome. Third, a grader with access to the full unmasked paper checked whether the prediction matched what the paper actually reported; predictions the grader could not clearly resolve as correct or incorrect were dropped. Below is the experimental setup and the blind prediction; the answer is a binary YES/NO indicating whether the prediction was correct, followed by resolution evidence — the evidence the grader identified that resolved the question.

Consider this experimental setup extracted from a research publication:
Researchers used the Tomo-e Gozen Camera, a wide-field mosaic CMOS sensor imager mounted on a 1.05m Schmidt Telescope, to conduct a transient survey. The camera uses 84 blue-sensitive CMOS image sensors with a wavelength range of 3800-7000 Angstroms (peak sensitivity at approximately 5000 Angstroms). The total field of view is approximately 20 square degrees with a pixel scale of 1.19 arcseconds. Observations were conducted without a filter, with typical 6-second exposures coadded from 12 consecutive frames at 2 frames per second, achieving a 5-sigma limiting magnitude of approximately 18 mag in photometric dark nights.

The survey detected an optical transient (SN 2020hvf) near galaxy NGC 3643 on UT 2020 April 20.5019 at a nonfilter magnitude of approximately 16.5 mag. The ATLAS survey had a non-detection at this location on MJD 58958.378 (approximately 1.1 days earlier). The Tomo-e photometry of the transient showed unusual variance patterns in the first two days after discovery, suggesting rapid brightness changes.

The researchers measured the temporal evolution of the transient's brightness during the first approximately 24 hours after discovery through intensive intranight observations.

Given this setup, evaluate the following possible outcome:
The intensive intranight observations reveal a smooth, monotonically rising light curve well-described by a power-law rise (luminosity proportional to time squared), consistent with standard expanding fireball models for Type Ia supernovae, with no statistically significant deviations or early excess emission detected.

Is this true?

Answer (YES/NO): NO